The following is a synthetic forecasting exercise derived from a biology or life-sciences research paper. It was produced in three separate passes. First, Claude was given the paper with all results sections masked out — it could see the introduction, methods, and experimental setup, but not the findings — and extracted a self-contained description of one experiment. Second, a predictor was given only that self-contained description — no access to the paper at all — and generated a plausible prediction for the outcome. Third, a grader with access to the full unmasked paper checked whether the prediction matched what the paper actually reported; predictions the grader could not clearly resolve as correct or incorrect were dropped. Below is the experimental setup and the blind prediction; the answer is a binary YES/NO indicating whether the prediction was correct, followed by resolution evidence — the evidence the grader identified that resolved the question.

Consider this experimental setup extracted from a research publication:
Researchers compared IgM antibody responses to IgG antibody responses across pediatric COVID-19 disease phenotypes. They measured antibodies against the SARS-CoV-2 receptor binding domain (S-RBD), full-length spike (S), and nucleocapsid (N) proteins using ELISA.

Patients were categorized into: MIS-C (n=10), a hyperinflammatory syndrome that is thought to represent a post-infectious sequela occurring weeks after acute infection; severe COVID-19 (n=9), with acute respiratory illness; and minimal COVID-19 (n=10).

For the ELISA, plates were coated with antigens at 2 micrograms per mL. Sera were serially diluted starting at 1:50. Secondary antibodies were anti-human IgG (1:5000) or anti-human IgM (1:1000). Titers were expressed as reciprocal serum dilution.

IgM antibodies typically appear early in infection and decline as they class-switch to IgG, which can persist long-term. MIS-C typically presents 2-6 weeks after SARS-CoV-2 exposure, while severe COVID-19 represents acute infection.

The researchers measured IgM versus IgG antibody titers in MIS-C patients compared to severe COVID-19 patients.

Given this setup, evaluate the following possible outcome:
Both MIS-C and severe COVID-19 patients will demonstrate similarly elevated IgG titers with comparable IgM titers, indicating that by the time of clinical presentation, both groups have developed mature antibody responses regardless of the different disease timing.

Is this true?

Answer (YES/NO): NO